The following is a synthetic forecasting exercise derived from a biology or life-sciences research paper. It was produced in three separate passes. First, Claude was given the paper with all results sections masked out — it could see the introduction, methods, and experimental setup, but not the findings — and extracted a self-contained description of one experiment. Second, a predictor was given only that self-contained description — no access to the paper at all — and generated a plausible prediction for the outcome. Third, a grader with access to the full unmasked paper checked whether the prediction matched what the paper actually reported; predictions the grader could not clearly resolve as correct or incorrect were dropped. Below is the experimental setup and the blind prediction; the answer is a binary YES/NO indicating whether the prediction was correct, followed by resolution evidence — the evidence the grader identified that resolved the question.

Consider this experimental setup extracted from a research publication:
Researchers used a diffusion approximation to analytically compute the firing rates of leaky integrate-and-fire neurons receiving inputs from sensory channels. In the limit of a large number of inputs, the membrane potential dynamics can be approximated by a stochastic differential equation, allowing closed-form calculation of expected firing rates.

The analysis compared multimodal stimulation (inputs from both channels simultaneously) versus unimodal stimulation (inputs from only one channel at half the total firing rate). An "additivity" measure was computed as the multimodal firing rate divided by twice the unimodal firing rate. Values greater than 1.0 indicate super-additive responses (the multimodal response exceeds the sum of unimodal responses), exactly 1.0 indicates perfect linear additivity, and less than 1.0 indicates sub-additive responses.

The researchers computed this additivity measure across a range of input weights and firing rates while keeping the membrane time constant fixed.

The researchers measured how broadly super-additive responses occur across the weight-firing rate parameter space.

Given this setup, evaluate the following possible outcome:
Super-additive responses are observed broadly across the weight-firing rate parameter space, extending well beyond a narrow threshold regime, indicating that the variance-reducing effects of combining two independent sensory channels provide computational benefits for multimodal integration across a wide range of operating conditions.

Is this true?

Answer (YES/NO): NO